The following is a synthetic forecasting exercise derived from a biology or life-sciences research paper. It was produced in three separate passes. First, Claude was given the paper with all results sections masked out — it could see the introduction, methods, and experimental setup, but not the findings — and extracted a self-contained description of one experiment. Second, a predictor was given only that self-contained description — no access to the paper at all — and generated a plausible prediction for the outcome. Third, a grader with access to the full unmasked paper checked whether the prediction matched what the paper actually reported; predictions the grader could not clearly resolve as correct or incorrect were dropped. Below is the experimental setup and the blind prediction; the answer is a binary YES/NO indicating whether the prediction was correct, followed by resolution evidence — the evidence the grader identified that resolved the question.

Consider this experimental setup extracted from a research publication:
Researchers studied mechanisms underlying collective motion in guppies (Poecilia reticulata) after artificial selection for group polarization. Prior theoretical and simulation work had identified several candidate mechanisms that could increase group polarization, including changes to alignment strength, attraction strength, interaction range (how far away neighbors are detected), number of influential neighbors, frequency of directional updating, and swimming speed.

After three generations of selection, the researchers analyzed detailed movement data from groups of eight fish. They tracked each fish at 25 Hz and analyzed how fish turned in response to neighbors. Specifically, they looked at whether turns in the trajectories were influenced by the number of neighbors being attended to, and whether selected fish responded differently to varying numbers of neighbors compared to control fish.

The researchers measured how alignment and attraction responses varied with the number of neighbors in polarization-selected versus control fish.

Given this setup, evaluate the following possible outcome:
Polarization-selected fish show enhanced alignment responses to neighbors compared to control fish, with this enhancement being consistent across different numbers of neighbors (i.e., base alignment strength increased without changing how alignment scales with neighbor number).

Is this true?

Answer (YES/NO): YES